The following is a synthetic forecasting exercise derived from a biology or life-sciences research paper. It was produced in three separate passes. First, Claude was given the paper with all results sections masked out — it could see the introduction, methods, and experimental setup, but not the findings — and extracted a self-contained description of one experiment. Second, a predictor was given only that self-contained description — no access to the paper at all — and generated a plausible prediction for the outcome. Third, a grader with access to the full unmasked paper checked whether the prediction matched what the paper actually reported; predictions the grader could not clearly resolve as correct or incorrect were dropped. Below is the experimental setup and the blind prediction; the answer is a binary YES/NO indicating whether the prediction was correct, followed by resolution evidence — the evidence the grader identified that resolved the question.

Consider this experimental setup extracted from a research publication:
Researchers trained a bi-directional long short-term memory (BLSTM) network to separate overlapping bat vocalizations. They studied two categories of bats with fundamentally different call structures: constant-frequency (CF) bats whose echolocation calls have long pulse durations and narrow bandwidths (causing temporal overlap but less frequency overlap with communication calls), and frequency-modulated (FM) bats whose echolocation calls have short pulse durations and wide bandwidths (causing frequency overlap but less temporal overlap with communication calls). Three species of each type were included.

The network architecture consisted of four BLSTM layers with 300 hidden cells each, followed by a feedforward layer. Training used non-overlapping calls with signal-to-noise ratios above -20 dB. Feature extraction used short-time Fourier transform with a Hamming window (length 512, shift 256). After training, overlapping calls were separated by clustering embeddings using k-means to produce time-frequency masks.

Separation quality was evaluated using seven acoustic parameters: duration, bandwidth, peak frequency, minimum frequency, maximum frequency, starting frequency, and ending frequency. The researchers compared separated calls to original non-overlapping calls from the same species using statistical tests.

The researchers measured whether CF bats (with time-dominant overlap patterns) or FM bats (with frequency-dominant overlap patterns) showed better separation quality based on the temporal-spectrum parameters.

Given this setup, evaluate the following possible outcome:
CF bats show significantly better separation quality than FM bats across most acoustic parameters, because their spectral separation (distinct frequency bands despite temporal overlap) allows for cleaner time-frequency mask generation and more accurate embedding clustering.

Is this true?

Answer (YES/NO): NO